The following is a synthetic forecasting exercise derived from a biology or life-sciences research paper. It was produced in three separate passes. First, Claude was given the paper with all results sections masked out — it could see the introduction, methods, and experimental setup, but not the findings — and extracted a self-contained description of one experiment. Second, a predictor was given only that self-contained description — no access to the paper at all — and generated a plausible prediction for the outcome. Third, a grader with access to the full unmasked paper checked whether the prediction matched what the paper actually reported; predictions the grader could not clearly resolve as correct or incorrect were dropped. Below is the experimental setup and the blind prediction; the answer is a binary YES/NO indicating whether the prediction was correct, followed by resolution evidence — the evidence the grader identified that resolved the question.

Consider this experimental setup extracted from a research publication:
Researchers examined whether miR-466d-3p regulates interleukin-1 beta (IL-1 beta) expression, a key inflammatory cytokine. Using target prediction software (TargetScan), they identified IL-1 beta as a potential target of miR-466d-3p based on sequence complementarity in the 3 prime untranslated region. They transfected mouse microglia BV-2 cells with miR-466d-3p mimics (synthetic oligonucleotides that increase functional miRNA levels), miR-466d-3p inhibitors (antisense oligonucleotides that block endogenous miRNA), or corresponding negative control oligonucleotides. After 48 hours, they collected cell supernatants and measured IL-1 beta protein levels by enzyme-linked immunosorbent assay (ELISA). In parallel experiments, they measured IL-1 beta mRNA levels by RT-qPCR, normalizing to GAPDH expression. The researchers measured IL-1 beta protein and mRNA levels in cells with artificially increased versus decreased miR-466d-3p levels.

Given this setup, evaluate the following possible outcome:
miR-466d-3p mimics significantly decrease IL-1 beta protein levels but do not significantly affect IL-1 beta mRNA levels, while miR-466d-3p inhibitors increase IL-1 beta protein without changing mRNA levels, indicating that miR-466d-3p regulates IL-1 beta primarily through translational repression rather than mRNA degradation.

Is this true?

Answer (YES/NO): NO